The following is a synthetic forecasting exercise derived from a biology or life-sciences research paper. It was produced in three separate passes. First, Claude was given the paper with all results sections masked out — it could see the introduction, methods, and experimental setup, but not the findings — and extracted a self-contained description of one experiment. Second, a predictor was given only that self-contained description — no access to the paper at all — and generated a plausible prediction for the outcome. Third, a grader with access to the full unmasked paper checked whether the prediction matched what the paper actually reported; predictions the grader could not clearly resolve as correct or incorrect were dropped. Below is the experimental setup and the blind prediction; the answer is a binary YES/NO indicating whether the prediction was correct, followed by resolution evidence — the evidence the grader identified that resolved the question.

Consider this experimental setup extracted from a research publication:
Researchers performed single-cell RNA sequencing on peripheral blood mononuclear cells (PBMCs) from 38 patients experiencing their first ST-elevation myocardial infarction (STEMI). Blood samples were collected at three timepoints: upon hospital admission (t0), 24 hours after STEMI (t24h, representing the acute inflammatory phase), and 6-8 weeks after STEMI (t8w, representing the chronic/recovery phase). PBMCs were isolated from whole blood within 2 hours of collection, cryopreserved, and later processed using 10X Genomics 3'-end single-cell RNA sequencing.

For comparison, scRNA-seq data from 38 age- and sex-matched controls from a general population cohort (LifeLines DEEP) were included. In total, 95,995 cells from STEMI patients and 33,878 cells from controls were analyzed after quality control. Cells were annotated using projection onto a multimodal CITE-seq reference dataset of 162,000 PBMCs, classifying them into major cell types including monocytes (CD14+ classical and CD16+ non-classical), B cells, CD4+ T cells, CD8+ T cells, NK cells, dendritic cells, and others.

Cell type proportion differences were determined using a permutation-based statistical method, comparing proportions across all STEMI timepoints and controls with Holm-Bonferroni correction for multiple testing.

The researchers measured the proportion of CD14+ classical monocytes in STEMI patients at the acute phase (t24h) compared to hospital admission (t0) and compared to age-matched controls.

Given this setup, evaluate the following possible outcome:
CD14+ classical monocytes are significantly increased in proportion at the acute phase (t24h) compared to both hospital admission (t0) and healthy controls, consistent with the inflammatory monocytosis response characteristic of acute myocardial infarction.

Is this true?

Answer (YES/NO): NO